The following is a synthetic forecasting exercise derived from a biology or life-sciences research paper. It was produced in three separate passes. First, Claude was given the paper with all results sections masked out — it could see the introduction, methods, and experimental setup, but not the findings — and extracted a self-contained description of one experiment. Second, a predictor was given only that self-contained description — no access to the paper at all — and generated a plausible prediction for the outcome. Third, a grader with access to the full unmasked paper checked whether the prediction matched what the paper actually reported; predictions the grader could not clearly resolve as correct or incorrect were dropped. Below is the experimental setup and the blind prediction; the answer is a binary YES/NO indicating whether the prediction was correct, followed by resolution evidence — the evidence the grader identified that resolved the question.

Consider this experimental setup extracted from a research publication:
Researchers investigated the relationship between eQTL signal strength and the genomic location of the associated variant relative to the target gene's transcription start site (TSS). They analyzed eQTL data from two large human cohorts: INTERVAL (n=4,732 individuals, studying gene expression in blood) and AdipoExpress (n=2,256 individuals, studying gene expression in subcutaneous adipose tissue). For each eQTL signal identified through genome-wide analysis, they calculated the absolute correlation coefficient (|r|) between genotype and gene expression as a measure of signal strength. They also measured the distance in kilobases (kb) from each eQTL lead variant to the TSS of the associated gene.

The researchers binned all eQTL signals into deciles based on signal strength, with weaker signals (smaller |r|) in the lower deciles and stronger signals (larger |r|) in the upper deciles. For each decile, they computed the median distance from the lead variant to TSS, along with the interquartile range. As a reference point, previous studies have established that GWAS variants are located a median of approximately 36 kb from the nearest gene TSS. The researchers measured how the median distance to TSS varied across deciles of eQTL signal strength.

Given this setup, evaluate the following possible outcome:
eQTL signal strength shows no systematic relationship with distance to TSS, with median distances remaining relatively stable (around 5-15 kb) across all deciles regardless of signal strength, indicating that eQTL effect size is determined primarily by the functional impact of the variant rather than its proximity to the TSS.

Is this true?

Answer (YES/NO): NO